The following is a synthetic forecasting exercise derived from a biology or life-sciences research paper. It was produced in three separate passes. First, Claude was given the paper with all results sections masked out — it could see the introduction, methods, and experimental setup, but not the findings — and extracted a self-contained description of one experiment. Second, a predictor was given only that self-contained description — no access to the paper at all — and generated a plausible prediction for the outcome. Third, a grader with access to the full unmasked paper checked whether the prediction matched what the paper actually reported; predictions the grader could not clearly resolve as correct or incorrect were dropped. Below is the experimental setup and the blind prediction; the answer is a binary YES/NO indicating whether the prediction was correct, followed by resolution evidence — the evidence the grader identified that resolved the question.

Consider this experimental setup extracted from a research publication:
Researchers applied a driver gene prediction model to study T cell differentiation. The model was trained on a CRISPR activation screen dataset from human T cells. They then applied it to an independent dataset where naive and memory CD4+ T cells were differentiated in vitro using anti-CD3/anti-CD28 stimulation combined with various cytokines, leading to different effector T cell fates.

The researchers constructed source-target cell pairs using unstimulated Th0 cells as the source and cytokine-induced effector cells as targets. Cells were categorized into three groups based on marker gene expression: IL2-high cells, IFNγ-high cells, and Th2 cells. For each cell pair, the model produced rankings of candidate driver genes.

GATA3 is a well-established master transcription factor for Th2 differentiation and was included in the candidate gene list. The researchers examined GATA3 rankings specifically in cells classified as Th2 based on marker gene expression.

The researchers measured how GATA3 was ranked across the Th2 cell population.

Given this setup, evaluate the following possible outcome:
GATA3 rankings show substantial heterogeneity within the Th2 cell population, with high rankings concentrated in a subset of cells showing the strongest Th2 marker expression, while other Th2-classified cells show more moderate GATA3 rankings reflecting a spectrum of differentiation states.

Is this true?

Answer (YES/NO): YES